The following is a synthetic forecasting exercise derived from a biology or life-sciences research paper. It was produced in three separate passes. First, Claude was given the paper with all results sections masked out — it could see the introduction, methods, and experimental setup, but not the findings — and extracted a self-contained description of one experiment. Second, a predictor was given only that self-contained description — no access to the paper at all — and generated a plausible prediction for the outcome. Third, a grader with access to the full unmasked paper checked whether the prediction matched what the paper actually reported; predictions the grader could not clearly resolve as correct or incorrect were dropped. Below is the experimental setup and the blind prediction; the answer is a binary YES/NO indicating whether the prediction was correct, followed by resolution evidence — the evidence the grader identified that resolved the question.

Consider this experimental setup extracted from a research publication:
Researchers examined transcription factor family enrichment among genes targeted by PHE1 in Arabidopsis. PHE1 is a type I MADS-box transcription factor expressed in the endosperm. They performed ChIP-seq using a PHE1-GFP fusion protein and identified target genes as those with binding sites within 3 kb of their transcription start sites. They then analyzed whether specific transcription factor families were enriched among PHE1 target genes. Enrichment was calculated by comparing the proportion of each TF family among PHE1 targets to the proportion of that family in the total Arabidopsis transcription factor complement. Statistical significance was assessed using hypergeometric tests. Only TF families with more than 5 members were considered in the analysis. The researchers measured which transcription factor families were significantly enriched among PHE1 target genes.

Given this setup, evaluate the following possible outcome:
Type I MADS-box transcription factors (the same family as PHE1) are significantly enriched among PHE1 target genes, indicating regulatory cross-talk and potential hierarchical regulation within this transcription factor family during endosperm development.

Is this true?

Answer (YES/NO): YES